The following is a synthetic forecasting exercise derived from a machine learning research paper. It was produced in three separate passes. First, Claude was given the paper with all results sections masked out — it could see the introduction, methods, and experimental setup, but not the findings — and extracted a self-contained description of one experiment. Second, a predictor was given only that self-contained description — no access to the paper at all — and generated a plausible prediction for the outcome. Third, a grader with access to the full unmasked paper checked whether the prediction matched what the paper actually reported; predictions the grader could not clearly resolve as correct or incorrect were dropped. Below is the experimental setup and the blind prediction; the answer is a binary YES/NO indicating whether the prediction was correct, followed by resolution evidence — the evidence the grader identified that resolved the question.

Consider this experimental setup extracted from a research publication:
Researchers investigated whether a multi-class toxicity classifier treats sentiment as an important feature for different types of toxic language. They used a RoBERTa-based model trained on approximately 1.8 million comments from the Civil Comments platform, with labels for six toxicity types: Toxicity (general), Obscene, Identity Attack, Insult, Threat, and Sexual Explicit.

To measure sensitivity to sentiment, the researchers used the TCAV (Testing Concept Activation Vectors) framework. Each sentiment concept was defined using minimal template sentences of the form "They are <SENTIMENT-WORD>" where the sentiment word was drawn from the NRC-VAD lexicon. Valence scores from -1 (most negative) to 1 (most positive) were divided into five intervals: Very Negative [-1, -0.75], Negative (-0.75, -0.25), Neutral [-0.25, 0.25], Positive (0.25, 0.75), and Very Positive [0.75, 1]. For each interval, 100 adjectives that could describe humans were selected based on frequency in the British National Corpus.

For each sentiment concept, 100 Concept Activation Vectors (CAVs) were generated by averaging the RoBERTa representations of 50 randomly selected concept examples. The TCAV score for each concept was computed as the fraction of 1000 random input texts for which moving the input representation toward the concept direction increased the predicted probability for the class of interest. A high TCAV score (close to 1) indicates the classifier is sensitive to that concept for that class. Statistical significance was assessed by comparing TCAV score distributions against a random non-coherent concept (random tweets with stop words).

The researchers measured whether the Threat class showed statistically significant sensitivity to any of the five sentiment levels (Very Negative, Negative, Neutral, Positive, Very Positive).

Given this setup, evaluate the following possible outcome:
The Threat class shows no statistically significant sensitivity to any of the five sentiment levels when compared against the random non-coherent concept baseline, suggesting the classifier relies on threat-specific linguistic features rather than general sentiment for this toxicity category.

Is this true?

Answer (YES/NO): YES